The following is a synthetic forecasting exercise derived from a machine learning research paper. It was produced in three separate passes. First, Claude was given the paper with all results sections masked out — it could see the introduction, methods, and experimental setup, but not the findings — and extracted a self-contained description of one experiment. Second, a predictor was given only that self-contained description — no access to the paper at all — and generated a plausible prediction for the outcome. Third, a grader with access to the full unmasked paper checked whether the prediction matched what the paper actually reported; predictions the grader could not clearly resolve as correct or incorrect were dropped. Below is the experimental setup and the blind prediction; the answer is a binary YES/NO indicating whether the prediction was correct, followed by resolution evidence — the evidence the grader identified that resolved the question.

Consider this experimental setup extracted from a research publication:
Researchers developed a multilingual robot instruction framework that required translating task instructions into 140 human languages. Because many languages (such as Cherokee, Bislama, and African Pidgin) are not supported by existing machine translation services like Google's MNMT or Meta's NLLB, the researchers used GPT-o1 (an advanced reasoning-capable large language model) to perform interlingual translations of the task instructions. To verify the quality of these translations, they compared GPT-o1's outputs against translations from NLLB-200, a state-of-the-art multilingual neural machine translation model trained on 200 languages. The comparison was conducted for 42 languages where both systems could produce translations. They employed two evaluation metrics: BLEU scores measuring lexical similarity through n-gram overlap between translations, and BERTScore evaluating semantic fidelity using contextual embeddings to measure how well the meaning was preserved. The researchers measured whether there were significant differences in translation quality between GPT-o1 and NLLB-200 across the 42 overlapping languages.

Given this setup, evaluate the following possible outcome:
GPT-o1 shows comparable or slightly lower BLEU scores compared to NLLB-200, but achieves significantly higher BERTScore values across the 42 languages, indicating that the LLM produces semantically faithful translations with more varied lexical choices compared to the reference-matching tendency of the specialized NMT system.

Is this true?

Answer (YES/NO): NO